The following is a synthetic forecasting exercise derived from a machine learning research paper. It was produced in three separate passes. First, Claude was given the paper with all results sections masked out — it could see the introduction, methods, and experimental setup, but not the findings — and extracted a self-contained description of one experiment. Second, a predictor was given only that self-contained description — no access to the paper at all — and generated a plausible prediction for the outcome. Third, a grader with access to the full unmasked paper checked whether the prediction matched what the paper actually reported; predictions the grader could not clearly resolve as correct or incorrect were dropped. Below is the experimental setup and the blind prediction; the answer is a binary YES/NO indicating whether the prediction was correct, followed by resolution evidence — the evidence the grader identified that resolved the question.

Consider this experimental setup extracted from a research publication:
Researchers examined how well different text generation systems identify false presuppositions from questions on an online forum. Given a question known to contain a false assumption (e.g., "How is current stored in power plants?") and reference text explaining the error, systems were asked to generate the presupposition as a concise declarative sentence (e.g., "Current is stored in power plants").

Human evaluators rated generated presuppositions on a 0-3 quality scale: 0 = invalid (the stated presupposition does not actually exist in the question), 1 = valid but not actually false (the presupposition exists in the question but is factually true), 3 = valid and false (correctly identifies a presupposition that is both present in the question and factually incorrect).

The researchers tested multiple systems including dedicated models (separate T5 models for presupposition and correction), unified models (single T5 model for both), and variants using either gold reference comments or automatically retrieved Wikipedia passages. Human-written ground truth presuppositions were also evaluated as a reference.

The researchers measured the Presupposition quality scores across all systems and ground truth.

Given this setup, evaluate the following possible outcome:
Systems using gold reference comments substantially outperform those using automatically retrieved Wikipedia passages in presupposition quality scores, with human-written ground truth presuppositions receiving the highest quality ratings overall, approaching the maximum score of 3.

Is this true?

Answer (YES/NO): NO